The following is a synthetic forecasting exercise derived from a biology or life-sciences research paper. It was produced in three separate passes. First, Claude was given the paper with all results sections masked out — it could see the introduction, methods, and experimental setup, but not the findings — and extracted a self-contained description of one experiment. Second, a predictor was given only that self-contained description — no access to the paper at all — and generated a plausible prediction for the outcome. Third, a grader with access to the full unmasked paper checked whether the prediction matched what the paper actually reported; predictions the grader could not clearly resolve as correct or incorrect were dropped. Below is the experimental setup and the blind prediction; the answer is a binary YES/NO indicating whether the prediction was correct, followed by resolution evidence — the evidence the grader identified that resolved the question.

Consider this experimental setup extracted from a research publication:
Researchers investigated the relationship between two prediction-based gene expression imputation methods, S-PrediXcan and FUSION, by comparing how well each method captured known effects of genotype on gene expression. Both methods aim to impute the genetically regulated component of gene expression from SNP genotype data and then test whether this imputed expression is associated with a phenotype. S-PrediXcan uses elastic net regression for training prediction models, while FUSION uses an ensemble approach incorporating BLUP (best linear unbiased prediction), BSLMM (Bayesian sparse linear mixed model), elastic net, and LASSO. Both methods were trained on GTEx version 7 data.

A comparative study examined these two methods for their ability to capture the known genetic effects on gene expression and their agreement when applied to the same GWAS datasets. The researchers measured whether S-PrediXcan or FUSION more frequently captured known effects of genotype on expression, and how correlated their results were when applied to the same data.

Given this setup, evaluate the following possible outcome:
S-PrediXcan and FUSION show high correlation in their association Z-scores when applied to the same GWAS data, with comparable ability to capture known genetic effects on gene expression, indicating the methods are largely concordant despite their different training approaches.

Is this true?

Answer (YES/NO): NO